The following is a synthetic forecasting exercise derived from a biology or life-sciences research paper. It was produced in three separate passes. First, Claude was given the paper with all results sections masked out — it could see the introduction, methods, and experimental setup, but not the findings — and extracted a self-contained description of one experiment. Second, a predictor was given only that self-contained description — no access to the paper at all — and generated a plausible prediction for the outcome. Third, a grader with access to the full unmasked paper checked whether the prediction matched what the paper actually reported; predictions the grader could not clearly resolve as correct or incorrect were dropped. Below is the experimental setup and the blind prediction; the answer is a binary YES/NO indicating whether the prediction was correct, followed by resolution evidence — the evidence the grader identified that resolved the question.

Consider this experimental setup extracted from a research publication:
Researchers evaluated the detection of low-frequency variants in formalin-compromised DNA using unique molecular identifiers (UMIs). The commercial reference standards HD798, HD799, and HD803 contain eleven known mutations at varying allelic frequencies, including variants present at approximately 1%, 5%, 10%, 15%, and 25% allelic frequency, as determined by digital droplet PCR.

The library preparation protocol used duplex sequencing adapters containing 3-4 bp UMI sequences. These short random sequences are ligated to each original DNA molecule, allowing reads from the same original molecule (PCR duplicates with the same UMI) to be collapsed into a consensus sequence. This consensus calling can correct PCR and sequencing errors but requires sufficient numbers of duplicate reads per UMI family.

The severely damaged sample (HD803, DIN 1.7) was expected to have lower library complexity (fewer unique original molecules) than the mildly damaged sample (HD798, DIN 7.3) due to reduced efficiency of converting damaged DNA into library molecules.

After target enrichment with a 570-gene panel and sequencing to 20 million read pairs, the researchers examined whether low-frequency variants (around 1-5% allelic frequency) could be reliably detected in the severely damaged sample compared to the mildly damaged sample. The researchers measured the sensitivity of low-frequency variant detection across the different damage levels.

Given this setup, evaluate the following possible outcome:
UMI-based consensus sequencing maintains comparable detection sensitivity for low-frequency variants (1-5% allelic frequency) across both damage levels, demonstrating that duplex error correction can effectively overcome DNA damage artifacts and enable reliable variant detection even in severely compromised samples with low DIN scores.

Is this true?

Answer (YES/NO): NO